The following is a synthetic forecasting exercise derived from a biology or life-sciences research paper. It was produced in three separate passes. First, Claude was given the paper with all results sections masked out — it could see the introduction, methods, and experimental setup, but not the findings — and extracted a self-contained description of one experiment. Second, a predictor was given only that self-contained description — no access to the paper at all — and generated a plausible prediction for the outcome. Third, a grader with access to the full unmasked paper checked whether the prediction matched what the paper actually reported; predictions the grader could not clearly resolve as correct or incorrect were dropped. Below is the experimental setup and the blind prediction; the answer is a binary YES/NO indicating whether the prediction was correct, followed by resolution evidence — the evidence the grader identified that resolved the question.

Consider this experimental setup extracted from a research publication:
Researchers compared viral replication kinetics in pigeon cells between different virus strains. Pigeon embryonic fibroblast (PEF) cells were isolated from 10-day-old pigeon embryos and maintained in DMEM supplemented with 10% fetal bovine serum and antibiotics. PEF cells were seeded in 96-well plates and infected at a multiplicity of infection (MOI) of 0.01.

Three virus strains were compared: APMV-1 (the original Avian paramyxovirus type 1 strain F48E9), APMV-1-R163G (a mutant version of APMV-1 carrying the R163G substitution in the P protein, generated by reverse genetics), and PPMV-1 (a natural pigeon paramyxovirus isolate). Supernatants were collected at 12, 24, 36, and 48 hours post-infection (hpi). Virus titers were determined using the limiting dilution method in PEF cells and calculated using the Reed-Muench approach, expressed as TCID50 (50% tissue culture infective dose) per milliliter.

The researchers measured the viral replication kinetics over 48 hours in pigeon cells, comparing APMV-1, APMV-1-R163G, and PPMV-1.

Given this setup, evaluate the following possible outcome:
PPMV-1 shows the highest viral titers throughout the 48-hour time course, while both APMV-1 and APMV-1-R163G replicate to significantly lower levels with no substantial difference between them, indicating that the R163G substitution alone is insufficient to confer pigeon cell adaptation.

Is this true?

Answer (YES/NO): NO